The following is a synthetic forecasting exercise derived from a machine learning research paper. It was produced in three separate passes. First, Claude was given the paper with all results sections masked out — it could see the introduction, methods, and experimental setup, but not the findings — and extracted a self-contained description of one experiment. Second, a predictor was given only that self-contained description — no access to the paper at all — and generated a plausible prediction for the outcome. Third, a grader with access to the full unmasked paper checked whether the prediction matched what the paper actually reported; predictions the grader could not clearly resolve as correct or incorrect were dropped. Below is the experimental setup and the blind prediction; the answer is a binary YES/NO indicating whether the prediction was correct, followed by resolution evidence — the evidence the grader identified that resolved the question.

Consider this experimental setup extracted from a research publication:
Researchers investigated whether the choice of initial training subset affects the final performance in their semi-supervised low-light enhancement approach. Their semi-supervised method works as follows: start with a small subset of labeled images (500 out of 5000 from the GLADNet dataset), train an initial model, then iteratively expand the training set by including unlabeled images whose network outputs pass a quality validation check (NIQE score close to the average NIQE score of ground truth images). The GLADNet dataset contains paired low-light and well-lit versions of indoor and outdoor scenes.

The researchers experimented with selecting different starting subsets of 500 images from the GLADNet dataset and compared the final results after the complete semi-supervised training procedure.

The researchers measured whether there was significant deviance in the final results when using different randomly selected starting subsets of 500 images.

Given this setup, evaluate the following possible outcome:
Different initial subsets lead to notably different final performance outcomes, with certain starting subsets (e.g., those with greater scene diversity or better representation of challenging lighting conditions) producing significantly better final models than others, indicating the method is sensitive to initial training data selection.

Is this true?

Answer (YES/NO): NO